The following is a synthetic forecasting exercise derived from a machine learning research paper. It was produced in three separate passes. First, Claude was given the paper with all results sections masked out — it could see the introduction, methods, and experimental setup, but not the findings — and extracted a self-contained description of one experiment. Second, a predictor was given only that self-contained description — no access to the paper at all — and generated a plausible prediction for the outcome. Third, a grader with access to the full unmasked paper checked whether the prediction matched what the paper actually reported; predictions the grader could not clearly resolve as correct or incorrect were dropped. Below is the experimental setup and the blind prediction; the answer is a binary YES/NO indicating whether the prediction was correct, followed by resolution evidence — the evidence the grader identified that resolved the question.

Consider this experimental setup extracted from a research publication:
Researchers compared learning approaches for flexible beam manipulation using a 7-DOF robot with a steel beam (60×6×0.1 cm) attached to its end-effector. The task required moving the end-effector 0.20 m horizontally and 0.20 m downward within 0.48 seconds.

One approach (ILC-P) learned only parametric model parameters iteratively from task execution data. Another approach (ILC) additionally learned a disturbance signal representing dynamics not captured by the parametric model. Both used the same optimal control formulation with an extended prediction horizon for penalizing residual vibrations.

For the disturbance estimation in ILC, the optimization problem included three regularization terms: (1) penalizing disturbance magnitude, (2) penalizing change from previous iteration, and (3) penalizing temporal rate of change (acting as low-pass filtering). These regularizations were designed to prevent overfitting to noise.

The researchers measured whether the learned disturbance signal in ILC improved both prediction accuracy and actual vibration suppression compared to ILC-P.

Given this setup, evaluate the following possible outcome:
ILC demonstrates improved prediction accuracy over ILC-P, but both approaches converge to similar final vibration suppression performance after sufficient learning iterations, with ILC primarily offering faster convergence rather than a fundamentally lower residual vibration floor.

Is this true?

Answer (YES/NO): NO